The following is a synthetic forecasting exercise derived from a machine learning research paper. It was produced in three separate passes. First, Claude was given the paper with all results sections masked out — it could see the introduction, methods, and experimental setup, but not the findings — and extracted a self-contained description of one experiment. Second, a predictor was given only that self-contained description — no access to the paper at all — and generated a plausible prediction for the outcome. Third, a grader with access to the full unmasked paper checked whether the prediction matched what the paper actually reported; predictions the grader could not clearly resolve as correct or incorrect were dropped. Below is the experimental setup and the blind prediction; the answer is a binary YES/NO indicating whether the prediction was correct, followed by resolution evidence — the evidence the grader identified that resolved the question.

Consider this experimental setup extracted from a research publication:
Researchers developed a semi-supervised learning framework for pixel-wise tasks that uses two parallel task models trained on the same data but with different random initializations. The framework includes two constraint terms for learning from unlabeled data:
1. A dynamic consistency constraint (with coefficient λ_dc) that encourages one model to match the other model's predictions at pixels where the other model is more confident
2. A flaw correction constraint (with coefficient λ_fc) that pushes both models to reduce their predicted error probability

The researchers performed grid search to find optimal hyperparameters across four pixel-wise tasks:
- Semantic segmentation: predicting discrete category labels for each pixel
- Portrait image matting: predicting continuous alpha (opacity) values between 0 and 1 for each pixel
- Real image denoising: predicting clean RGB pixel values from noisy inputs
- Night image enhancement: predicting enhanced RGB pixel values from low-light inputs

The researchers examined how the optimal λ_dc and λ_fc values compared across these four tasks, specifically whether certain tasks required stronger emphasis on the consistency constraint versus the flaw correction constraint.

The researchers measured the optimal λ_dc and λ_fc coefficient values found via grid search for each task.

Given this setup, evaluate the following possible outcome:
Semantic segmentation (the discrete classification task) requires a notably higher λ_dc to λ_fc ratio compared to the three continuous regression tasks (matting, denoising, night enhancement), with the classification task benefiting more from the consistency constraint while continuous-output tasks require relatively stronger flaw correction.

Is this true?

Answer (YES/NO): NO